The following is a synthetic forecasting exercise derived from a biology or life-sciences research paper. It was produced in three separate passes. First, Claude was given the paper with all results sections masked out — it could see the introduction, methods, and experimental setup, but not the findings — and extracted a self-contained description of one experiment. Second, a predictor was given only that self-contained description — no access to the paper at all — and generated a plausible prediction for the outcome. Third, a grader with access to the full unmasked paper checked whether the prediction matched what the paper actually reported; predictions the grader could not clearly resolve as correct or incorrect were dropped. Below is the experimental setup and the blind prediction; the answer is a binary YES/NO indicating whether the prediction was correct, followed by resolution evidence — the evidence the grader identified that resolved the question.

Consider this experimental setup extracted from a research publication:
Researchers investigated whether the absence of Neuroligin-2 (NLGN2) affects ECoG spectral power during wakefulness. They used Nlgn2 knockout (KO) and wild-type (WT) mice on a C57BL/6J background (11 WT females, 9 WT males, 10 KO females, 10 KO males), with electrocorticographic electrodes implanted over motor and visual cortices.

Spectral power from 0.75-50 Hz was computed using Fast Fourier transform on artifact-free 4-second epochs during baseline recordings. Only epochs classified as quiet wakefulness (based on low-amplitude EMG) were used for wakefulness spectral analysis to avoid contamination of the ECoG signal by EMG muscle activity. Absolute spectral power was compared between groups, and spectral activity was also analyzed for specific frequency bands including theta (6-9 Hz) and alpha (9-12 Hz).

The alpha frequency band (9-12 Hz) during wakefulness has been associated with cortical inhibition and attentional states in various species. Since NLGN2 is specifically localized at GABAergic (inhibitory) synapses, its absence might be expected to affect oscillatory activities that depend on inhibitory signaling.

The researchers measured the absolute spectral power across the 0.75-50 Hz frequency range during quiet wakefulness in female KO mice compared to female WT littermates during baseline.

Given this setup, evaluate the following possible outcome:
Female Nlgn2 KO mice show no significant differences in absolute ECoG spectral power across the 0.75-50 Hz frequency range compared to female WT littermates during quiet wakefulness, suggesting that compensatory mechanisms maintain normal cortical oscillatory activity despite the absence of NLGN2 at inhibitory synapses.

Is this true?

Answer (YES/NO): NO